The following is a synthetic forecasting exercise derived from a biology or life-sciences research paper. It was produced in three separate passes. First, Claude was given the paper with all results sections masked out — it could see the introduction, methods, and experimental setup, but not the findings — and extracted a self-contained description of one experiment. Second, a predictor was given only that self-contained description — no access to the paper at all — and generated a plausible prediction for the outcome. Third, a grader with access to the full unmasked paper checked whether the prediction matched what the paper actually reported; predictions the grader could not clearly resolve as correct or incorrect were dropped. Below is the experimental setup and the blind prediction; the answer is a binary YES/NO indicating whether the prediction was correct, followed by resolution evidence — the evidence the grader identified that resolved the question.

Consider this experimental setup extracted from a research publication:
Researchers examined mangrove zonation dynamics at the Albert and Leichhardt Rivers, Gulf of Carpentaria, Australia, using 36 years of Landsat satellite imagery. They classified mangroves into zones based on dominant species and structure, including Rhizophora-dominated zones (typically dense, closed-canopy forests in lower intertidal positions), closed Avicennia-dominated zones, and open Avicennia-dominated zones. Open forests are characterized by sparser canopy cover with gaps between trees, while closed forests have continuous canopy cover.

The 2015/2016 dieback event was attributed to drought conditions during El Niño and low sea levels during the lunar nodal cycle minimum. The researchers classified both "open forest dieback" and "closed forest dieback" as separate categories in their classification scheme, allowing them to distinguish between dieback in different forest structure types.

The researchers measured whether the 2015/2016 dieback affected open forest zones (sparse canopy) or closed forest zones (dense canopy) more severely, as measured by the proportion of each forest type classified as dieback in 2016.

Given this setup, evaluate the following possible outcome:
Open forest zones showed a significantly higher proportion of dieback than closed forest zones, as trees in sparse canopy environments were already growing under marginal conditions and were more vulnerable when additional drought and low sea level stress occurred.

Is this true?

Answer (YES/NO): NO